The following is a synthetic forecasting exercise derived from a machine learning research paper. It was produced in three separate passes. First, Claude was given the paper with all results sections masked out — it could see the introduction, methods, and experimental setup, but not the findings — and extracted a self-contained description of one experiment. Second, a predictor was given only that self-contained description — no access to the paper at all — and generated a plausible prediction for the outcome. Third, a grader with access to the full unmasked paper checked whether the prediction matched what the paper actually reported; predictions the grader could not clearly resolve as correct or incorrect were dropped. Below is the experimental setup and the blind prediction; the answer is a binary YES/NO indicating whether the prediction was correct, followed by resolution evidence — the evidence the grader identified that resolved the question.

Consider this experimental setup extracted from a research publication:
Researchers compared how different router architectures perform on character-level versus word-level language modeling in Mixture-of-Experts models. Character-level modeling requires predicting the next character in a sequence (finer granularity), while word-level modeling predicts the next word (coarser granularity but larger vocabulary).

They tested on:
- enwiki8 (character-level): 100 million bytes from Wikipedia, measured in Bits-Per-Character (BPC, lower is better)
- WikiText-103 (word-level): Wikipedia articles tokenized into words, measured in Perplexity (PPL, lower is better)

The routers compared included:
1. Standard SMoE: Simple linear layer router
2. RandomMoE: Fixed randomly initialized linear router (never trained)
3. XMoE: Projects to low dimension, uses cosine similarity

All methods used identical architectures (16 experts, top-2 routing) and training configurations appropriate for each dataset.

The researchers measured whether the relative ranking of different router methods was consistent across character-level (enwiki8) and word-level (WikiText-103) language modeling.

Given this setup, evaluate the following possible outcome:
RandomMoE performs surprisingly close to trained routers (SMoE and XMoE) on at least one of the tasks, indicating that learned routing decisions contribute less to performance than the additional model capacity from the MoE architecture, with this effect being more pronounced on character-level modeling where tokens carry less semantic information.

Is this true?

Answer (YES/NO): YES